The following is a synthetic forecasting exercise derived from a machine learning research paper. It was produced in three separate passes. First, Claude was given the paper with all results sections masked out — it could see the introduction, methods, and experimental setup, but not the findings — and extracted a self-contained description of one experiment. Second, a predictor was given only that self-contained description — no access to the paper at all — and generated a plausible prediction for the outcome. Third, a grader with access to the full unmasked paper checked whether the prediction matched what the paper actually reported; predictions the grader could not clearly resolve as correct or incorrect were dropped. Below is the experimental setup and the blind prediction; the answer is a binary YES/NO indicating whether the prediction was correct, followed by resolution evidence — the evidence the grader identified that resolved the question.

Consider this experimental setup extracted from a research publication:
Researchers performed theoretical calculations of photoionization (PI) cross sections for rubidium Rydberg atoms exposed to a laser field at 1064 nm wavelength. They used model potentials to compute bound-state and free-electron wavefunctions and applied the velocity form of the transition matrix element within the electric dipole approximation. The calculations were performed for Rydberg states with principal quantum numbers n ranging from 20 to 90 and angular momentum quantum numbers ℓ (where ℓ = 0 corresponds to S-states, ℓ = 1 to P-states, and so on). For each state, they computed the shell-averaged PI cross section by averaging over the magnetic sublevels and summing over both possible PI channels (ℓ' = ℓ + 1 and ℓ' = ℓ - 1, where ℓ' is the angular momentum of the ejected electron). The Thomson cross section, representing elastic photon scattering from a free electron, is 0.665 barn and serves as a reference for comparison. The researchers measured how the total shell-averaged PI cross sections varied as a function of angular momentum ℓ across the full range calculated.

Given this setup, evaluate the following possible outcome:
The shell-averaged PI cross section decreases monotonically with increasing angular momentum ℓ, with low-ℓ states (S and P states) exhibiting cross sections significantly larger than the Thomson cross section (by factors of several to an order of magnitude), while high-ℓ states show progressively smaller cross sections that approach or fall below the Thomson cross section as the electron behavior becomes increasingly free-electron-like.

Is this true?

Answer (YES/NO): NO